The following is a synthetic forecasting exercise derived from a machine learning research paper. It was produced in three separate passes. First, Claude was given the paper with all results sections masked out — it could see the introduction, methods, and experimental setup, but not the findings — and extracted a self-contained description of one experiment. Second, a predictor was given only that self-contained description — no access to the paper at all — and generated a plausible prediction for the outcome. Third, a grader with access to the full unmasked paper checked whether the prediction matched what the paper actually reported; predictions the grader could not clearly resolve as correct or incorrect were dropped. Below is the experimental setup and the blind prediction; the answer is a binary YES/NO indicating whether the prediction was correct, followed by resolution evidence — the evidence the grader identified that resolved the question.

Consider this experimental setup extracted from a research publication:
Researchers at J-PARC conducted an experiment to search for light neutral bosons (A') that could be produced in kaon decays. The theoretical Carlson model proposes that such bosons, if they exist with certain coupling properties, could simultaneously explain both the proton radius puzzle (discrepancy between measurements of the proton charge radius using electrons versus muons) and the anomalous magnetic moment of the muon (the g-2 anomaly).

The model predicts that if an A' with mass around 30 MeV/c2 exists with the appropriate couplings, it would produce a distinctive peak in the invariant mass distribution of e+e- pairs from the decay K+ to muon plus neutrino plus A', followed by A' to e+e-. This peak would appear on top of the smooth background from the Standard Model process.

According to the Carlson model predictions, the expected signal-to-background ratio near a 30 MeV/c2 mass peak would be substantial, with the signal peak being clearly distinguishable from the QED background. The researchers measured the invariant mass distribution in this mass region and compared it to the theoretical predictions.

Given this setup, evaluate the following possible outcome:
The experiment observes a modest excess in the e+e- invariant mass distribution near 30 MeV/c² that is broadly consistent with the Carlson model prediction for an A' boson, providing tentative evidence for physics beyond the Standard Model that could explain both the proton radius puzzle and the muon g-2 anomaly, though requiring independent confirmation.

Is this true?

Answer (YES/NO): NO